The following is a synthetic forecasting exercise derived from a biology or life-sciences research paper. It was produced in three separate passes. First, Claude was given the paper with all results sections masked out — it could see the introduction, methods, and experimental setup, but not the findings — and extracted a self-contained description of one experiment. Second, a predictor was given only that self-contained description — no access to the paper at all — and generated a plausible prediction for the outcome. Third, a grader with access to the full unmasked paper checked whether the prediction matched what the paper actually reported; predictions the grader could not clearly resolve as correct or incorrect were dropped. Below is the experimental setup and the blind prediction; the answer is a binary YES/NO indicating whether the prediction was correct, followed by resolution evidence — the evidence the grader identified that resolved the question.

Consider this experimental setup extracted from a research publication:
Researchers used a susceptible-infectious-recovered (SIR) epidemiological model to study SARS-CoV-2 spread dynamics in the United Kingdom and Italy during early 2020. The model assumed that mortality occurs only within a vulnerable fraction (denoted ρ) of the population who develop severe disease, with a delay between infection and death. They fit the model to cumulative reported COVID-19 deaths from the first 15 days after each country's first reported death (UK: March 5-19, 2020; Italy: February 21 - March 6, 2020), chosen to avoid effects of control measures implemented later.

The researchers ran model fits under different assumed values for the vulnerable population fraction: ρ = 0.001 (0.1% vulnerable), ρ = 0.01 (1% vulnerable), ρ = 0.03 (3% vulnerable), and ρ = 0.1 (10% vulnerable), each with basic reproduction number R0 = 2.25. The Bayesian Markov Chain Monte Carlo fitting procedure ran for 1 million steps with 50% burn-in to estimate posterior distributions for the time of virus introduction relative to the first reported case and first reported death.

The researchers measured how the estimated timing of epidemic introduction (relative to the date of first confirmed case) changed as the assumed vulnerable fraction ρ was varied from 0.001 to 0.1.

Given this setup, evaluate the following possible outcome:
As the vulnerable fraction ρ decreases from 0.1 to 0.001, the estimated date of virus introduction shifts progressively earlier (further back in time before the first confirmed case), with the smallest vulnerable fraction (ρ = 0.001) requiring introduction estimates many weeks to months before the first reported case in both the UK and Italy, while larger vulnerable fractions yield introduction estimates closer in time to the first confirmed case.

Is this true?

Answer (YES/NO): NO